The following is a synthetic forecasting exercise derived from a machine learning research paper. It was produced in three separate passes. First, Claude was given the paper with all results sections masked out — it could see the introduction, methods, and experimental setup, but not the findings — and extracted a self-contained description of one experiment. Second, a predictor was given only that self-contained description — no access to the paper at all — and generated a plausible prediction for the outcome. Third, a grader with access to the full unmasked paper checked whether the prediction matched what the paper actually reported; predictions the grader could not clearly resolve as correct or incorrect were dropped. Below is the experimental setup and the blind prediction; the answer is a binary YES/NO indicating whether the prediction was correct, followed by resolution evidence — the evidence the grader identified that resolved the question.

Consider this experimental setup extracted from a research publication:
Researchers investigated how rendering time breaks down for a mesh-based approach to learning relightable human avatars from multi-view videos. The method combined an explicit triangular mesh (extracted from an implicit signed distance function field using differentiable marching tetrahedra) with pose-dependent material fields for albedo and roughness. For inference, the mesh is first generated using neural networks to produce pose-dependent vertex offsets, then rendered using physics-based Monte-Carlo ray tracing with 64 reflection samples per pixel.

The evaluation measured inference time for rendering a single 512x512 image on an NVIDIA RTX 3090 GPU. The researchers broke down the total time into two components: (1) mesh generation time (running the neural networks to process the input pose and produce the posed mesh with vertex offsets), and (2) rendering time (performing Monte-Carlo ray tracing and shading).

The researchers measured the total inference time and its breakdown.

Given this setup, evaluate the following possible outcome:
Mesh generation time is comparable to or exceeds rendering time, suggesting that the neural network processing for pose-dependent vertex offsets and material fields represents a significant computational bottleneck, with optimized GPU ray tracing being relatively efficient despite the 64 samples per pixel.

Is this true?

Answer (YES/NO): NO